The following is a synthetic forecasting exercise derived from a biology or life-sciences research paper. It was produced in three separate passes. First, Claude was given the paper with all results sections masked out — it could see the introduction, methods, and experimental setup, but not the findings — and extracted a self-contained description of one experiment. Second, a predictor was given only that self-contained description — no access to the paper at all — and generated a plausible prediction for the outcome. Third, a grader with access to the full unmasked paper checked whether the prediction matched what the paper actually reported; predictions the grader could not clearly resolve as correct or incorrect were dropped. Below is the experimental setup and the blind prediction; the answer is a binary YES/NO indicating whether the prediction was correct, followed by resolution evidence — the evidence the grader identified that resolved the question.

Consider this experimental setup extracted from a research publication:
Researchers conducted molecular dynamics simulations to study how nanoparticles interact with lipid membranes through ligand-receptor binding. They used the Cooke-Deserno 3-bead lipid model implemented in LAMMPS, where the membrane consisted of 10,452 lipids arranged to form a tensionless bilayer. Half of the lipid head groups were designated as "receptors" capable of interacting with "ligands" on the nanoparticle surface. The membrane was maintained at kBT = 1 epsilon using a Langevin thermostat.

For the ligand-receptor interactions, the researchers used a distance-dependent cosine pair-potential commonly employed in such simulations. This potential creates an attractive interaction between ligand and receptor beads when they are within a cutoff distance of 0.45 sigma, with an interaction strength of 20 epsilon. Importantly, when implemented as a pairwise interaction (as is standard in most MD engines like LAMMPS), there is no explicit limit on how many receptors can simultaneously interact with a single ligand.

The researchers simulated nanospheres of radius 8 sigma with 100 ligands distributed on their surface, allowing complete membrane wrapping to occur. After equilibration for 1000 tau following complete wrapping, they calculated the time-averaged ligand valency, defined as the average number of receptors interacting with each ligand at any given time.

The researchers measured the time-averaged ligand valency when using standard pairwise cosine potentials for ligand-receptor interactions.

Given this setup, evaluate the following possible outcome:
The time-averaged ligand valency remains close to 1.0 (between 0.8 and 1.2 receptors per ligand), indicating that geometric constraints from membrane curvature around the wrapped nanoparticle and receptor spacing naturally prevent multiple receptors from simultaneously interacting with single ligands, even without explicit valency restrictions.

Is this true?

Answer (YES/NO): NO